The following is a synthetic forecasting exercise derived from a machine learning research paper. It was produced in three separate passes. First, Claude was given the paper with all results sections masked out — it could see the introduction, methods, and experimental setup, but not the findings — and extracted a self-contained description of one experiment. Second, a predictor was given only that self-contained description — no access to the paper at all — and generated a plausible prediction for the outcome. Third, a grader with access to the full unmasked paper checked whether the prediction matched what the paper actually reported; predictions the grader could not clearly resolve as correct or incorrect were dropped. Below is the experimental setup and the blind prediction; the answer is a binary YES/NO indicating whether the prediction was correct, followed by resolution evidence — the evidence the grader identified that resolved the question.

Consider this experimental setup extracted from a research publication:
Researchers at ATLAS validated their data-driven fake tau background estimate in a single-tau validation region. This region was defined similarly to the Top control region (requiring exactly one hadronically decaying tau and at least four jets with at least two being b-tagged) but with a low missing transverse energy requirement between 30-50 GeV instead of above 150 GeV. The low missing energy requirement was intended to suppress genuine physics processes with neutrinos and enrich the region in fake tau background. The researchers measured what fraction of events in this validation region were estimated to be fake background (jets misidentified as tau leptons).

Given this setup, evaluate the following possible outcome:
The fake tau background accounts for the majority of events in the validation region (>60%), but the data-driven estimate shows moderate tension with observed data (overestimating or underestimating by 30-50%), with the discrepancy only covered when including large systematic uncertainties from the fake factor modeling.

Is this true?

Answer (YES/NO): NO